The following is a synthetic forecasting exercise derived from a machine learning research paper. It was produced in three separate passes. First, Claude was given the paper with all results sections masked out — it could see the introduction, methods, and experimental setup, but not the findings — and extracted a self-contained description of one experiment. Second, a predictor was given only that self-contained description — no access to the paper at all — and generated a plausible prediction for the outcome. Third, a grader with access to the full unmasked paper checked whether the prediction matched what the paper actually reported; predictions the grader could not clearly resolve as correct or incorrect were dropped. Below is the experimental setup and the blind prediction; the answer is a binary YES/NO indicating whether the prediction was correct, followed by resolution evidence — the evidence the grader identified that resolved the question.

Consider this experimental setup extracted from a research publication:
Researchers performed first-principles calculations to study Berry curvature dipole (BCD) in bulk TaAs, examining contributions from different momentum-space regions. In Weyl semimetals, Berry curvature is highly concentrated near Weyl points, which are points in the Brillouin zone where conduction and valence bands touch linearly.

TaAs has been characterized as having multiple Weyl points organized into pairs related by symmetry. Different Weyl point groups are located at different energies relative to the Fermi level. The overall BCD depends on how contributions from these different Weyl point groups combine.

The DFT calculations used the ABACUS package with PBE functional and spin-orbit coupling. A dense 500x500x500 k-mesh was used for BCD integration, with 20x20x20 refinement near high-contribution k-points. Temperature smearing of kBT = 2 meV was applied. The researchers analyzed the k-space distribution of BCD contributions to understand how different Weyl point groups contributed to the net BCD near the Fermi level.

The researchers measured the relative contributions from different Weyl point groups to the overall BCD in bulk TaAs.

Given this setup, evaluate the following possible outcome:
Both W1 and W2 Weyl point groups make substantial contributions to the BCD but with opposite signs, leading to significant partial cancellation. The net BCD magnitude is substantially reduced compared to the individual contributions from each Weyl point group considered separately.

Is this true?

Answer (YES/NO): YES